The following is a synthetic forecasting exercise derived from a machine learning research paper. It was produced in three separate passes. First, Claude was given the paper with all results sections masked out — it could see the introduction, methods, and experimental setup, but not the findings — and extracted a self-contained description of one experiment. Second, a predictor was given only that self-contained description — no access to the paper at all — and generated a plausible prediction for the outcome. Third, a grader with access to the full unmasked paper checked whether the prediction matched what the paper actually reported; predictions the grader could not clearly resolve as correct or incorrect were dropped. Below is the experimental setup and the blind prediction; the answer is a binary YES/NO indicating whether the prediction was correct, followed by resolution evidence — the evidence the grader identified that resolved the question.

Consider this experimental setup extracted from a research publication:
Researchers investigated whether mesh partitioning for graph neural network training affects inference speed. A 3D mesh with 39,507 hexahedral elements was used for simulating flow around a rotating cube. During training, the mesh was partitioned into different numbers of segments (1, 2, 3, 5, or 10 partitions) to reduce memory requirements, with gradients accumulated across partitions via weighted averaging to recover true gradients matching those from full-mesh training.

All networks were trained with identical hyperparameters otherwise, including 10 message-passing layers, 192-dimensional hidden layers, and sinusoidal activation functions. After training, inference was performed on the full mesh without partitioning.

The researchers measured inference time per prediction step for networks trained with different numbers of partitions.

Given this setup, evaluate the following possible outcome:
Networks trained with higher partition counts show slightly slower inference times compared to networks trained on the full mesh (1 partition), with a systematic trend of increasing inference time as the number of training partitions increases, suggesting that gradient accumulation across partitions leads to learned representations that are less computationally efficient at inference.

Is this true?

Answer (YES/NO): NO